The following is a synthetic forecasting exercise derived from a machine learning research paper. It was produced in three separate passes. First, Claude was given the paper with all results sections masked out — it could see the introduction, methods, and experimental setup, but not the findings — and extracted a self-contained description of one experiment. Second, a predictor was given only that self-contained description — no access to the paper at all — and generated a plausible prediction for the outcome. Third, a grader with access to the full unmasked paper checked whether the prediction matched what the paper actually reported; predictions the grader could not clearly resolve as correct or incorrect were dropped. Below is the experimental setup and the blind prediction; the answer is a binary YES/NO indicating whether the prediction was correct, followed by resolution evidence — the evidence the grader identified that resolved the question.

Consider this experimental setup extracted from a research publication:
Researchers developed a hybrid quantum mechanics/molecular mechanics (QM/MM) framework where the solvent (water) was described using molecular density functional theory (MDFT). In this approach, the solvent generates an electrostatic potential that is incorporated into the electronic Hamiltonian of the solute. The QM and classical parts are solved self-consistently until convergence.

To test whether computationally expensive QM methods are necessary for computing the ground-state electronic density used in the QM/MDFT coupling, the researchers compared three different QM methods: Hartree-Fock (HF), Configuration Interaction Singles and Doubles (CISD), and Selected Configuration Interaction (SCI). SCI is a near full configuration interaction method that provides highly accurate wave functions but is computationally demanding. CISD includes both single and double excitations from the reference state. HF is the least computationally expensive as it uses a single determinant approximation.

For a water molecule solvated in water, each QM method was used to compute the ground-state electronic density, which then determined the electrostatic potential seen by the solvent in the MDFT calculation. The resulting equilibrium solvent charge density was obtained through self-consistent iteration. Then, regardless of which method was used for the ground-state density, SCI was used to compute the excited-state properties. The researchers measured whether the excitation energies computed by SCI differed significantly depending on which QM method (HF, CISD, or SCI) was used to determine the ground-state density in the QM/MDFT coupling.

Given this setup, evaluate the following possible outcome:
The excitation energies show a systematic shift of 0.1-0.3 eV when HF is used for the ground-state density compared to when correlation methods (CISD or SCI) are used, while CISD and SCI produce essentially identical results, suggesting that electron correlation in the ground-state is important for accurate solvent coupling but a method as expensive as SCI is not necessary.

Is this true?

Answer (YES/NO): NO